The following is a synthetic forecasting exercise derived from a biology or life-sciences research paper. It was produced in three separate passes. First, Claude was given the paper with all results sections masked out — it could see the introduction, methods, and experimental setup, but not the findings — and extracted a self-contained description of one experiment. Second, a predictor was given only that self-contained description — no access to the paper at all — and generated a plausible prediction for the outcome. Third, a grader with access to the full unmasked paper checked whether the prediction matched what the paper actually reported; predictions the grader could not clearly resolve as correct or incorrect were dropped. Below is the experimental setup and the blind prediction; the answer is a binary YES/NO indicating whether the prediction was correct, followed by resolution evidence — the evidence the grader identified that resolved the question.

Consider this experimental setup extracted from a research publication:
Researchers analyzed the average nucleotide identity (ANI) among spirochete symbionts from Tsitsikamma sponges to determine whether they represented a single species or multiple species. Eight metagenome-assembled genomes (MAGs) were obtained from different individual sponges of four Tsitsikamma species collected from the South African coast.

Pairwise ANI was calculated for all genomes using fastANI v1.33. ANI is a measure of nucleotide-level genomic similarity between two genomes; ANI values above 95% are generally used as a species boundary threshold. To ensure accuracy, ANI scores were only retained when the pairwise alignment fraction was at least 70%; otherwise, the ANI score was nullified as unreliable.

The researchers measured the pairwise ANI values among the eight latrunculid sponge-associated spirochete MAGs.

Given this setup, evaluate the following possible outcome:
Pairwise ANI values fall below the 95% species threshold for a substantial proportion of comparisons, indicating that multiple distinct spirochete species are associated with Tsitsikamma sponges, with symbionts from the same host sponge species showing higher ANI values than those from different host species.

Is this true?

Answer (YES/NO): NO